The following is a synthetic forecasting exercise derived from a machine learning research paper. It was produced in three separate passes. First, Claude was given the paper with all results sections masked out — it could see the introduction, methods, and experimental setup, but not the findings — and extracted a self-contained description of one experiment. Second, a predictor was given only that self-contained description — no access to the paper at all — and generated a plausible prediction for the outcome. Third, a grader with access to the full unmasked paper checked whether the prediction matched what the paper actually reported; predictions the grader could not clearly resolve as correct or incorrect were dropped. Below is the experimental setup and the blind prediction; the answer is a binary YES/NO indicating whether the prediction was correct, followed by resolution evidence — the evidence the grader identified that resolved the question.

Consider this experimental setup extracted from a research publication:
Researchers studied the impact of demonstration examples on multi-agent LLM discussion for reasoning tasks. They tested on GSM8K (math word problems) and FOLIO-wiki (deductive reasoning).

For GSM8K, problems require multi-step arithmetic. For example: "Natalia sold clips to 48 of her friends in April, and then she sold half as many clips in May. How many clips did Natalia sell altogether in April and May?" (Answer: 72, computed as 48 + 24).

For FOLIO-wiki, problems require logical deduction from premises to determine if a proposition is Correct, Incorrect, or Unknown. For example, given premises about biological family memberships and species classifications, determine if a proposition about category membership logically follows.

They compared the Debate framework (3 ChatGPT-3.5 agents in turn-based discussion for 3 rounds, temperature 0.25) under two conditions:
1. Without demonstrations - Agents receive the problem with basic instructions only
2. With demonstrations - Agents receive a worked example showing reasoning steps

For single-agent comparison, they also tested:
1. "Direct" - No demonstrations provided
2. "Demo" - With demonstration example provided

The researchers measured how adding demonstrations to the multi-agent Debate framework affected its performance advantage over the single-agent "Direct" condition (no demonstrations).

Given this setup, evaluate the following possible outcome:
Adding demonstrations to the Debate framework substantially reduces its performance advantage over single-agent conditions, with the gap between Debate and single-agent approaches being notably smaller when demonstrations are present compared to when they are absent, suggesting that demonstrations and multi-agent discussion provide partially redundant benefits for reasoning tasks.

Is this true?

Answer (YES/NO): YES